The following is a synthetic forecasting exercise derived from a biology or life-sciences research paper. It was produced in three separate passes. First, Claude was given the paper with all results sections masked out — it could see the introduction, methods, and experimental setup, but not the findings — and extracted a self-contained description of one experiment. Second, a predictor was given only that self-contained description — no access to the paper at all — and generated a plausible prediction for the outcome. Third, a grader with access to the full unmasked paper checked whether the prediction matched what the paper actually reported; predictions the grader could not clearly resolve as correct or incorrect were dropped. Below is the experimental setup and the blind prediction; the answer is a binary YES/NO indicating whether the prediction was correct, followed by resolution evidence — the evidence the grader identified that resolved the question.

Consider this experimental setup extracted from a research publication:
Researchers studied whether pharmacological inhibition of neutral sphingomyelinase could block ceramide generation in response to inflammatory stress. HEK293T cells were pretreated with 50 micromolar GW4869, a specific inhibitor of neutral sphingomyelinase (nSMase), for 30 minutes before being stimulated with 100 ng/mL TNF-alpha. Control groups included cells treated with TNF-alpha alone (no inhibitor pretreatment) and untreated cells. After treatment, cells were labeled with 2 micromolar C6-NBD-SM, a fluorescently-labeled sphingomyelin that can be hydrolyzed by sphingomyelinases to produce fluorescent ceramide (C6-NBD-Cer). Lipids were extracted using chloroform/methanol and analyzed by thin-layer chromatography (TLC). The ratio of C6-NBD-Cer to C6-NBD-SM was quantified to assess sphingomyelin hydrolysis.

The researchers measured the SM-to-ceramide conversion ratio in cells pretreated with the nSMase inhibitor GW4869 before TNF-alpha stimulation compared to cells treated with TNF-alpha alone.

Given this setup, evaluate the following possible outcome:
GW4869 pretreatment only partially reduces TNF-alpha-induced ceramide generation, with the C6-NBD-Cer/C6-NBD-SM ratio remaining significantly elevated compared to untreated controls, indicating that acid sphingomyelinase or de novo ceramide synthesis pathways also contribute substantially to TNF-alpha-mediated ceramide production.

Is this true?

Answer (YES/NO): NO